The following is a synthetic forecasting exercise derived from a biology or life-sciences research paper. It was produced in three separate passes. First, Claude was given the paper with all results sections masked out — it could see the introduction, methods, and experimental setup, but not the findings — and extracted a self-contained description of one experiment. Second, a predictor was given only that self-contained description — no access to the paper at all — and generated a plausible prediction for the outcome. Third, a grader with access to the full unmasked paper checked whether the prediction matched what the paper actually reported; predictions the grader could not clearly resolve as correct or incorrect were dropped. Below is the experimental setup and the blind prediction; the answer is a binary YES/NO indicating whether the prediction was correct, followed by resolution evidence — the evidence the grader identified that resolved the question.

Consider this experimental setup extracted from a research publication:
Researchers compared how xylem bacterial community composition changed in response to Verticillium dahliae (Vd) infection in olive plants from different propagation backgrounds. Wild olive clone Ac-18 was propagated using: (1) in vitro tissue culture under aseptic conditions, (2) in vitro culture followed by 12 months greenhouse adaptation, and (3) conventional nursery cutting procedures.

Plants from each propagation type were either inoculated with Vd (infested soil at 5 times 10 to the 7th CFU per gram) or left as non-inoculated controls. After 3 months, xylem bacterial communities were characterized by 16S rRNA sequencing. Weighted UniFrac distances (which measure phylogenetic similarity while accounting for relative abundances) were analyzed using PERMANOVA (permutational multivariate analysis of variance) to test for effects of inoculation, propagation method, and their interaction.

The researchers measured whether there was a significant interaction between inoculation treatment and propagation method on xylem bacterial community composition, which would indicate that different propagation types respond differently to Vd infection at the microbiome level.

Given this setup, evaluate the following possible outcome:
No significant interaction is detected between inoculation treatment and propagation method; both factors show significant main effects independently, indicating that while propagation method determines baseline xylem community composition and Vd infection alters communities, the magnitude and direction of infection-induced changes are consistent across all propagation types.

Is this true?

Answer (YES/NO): YES